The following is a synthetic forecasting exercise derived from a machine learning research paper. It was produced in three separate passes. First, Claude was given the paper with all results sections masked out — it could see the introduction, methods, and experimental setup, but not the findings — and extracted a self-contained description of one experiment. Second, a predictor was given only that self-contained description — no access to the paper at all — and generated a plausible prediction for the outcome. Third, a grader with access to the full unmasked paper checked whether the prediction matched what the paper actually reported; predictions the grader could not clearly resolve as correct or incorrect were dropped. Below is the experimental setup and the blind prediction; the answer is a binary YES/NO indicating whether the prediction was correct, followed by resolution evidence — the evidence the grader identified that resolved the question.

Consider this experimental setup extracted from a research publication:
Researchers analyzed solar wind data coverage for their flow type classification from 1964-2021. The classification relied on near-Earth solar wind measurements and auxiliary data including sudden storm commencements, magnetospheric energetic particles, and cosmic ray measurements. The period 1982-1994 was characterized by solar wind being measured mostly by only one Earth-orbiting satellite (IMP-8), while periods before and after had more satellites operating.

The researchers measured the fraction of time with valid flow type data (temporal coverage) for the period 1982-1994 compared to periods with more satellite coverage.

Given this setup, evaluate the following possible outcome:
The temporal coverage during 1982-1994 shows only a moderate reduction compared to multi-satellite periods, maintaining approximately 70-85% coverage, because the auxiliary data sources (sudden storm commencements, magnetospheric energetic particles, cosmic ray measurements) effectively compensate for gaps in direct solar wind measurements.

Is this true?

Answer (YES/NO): NO